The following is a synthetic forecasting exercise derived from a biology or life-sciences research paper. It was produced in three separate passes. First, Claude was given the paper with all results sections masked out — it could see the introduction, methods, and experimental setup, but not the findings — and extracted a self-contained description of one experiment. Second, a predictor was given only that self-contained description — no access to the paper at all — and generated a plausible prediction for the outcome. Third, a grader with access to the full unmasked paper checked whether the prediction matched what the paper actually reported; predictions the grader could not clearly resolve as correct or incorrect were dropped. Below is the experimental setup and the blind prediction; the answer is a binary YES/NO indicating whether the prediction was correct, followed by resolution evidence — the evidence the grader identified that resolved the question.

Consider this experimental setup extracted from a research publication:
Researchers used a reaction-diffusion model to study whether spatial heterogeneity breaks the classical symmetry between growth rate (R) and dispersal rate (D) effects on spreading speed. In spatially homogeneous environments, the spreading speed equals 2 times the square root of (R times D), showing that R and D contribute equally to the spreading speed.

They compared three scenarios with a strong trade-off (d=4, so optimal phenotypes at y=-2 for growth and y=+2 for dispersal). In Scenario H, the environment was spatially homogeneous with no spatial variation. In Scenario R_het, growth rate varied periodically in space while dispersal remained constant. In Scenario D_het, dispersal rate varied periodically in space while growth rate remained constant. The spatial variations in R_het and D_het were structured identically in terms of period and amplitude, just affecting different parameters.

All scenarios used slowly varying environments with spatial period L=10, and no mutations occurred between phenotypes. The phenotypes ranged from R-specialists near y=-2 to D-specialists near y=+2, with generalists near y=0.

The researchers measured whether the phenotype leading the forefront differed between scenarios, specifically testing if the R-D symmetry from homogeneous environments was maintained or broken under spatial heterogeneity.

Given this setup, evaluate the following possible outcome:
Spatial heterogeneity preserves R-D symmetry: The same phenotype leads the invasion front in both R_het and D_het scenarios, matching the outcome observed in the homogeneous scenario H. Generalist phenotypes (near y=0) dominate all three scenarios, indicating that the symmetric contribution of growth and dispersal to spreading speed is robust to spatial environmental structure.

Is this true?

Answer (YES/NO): NO